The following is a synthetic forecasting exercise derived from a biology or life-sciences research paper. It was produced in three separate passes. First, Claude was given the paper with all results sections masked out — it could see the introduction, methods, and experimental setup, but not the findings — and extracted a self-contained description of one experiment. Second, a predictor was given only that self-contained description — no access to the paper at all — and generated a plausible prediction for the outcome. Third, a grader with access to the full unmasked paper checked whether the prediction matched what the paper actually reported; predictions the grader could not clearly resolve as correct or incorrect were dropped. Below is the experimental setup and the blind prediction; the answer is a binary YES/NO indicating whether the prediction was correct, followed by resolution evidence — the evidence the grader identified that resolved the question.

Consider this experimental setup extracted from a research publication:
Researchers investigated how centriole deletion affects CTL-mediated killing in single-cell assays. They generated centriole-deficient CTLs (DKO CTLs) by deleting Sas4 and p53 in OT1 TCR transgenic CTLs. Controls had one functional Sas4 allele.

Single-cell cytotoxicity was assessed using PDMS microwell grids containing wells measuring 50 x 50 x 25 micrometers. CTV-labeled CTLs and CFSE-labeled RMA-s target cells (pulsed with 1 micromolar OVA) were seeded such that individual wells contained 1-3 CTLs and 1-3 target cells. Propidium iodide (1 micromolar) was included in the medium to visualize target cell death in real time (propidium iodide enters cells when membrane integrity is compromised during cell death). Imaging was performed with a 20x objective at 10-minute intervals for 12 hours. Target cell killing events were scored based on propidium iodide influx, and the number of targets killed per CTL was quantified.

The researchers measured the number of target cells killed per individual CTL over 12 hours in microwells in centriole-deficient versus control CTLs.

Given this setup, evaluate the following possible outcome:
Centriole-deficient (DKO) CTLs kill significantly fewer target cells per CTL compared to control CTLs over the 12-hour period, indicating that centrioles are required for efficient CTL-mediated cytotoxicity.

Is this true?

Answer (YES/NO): YES